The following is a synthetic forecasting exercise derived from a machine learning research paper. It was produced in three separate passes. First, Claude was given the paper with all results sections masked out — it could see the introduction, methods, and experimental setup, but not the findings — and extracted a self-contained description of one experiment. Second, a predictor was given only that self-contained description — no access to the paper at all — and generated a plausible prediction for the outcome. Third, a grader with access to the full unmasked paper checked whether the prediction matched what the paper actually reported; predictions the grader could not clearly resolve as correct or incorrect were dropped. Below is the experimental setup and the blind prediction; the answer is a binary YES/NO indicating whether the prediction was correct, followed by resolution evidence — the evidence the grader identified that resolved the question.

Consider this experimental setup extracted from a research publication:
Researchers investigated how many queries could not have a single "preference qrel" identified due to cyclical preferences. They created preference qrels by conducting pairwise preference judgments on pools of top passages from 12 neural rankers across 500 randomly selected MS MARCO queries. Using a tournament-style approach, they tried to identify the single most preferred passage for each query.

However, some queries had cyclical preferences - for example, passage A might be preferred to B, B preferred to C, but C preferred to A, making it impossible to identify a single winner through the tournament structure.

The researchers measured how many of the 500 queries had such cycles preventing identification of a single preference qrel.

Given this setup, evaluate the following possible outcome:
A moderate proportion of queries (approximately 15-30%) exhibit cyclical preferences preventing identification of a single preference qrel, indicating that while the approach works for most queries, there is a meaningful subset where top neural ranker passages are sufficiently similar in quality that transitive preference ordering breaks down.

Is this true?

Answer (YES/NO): NO